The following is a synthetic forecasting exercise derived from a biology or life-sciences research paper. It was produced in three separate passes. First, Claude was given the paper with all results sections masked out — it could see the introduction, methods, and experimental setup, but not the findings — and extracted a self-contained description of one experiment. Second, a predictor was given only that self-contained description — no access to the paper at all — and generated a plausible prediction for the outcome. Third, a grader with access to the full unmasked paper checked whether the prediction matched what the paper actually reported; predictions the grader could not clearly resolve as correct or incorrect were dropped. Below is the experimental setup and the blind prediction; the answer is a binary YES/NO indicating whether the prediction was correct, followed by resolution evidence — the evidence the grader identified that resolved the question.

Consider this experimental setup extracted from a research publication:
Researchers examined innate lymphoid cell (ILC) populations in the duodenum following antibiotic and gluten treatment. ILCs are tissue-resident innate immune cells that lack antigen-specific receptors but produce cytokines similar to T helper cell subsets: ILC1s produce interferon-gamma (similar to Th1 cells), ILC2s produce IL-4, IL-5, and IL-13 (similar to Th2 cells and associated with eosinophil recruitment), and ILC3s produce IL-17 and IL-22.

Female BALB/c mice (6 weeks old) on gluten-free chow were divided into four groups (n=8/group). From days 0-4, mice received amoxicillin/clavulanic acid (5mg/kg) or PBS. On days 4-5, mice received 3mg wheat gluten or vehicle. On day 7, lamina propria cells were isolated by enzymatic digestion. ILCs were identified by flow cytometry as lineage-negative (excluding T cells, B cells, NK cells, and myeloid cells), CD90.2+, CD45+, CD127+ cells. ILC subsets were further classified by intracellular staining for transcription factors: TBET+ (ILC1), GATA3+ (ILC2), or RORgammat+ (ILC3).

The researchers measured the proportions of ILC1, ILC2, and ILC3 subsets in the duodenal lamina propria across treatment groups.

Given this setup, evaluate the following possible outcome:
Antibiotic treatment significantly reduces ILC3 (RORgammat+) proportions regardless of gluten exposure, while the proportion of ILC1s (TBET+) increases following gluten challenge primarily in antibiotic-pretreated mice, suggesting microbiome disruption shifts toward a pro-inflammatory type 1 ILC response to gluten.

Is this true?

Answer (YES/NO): NO